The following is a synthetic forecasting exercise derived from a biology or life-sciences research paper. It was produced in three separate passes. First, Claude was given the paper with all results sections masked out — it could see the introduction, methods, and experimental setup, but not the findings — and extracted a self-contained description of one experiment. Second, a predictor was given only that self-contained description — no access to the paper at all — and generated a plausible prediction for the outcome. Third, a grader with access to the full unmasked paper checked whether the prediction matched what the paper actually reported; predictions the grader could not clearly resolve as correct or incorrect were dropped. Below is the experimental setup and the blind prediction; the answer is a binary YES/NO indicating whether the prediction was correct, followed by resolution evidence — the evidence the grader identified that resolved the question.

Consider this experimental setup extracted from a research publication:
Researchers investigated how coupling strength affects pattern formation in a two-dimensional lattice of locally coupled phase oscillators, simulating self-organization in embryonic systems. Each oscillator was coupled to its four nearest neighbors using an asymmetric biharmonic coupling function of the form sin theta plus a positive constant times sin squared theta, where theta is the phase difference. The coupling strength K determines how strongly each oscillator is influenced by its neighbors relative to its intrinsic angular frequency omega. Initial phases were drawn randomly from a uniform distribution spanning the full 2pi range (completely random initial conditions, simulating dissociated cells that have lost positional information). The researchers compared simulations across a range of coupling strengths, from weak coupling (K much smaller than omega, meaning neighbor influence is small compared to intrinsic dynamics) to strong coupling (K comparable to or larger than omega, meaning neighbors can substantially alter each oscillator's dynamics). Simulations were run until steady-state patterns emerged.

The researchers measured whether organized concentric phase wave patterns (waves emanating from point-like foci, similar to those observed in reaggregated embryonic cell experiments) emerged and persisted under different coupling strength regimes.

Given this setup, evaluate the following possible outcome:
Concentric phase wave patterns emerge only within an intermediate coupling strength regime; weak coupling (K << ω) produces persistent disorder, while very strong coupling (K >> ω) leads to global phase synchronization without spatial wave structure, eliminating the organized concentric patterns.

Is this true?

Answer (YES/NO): NO